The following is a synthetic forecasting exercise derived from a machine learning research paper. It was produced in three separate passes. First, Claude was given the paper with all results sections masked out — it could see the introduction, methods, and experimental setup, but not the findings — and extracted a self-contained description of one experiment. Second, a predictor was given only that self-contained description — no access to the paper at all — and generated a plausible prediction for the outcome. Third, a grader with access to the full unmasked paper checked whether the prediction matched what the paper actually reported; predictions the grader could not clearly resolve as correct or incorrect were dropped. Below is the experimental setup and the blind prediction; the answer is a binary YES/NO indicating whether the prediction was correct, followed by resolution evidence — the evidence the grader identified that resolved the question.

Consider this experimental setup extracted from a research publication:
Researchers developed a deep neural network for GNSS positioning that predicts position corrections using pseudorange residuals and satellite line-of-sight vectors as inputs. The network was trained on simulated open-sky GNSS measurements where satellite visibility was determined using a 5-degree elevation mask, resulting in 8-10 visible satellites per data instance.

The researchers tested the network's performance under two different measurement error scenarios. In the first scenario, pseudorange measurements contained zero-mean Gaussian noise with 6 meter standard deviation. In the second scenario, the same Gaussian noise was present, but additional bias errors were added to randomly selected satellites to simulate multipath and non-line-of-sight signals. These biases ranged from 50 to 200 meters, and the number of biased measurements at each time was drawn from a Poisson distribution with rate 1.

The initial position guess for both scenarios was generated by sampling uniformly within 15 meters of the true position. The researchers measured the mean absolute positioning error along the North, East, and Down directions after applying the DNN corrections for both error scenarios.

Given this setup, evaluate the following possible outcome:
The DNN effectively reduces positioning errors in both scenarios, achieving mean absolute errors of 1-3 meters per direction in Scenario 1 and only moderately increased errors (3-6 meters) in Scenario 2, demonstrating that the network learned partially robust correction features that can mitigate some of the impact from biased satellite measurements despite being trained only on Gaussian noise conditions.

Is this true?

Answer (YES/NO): NO